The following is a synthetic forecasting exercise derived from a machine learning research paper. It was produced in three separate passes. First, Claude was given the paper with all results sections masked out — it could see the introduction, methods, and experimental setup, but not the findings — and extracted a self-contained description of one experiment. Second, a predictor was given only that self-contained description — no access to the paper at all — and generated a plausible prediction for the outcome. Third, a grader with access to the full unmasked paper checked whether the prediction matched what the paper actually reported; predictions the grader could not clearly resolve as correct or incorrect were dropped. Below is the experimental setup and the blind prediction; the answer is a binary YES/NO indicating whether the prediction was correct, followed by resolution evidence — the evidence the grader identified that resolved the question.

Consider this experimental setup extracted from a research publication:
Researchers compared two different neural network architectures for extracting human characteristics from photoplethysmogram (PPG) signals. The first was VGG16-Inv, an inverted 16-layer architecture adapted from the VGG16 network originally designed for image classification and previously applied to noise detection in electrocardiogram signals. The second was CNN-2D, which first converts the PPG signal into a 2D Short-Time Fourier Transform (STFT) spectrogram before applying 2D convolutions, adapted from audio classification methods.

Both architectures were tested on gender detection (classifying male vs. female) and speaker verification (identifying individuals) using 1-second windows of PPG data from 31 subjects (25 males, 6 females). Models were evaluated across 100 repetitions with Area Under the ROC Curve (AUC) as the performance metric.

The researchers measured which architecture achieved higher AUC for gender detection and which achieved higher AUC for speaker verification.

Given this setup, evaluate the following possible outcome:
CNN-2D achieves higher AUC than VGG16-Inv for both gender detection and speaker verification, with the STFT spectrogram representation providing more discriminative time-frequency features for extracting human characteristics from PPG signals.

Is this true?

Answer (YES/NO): YES